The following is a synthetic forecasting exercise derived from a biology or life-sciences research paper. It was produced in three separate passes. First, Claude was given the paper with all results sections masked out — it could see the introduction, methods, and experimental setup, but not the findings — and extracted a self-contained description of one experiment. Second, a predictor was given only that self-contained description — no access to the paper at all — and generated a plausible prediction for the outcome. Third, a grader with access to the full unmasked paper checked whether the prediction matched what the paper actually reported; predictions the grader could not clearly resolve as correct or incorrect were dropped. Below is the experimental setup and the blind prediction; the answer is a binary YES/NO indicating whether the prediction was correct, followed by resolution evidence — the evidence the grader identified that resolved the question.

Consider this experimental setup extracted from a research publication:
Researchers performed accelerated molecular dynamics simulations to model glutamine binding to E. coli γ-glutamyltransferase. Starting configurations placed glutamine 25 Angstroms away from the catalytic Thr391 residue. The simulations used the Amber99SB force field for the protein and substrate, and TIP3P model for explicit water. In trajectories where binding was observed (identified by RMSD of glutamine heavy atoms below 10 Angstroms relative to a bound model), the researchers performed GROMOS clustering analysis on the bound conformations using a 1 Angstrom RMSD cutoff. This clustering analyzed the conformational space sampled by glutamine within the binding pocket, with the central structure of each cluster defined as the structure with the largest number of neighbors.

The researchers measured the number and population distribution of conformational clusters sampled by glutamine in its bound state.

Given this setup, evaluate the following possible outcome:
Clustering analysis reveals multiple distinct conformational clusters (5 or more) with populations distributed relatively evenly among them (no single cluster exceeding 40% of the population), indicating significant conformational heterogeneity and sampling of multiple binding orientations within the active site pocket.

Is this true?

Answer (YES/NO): NO